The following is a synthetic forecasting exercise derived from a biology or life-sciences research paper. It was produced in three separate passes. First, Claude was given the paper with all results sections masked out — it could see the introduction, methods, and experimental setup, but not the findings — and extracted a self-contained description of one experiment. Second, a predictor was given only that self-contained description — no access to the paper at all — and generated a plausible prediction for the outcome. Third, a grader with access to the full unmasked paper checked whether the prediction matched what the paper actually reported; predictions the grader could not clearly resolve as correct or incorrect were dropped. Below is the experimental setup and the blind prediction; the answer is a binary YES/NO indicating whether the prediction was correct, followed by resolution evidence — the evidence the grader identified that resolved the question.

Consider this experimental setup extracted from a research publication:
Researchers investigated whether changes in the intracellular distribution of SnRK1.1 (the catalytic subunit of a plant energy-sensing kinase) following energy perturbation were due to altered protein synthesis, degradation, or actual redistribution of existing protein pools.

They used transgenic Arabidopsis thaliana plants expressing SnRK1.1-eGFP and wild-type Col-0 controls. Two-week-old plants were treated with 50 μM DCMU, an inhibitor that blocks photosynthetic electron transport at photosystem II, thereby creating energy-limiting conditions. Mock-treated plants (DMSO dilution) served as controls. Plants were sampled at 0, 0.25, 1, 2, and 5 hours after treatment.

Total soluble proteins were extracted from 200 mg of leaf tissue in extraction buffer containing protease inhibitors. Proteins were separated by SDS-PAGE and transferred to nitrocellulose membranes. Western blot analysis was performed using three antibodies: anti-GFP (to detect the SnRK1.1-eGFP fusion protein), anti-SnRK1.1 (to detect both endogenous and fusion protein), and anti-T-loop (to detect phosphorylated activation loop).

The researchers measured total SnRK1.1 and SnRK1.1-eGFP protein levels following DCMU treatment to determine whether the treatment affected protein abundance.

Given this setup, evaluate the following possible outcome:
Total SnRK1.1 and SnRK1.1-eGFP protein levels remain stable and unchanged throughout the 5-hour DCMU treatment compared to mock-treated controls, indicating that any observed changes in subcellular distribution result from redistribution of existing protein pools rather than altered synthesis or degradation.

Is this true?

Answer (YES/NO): YES